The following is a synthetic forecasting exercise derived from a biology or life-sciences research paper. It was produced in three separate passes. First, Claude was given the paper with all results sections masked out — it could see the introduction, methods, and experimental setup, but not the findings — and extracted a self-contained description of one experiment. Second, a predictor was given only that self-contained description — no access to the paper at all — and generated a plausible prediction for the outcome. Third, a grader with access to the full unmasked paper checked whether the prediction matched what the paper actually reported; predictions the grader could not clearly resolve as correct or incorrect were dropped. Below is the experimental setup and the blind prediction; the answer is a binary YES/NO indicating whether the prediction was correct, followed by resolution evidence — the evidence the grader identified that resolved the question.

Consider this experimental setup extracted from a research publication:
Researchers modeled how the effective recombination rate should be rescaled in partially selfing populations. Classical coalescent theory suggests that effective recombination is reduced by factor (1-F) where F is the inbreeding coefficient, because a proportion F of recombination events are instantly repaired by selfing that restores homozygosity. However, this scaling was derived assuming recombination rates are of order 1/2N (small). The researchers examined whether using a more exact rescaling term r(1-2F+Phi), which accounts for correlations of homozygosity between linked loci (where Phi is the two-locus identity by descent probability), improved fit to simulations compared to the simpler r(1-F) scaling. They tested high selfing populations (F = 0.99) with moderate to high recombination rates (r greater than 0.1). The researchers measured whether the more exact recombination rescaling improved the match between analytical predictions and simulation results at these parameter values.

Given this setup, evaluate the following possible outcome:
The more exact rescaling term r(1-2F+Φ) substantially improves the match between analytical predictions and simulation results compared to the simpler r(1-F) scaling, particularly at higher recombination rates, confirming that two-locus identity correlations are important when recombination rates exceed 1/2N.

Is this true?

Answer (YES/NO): NO